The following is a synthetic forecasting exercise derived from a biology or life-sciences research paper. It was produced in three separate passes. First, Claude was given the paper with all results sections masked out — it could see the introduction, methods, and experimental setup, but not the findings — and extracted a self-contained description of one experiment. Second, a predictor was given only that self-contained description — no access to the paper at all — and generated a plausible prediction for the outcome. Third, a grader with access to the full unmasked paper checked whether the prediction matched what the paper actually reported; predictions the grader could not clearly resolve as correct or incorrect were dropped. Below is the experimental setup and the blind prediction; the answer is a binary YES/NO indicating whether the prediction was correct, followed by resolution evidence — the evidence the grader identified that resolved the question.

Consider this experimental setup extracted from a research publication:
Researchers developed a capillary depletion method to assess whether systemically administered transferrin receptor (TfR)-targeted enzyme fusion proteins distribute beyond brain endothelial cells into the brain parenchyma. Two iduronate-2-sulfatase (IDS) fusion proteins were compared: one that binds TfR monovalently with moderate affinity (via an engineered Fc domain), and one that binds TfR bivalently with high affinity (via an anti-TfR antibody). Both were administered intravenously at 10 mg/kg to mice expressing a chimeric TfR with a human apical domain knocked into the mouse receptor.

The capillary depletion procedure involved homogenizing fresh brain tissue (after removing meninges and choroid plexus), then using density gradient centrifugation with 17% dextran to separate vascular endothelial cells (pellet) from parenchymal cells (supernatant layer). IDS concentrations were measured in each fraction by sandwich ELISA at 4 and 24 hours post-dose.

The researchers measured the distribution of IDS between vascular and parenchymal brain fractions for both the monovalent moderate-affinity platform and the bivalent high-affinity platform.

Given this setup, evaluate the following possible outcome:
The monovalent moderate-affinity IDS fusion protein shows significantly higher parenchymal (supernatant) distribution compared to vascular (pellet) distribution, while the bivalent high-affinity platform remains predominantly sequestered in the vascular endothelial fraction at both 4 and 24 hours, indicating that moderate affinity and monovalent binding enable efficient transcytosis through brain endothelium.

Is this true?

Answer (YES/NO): YES